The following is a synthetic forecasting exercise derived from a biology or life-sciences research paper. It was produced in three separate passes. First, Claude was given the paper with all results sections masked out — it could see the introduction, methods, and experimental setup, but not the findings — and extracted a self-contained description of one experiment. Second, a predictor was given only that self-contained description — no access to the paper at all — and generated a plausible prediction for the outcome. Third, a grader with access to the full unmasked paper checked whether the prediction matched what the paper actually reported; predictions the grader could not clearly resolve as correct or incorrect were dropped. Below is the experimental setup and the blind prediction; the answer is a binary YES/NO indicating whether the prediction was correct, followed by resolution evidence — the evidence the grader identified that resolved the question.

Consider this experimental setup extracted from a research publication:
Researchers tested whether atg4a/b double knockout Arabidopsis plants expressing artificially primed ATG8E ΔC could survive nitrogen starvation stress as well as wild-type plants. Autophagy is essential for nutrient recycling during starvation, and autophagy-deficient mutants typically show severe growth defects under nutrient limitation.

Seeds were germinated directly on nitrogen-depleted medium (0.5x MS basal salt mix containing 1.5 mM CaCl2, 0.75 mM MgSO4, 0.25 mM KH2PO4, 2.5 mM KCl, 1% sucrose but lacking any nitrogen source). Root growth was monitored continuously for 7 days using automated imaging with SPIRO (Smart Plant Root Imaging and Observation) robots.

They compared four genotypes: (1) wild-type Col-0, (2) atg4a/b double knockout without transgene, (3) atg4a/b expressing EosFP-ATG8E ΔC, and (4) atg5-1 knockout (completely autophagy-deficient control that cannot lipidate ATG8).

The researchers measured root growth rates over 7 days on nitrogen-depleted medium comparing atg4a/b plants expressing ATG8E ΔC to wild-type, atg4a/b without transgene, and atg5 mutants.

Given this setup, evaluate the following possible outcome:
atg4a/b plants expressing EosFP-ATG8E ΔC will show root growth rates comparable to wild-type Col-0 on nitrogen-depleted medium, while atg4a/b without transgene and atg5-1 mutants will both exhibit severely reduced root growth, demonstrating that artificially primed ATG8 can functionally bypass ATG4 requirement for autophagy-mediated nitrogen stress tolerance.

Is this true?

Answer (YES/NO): YES